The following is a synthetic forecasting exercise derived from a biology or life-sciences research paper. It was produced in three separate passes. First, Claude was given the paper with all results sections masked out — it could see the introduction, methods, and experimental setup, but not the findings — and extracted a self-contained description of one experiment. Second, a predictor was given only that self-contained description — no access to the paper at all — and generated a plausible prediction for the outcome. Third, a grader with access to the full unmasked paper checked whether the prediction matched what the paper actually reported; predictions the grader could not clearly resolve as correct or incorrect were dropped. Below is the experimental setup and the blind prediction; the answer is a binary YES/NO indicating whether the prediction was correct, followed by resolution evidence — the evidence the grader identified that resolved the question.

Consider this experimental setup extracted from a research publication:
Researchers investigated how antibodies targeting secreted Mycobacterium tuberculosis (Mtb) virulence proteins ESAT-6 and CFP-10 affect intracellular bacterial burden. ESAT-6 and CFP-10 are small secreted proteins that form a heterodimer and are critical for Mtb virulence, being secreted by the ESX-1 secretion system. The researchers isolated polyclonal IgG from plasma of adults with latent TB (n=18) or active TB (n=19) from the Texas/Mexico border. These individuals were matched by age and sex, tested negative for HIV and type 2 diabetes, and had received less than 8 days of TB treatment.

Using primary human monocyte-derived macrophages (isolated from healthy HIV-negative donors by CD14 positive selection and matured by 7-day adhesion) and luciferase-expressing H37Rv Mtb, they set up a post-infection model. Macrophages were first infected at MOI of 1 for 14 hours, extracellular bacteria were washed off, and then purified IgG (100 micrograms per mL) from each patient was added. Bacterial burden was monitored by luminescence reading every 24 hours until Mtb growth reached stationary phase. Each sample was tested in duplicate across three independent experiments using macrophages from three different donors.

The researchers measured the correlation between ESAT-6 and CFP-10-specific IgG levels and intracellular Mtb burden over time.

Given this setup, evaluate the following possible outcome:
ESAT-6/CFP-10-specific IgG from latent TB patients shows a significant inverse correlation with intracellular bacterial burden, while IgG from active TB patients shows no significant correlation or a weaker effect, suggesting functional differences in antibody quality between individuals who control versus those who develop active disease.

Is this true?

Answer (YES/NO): YES